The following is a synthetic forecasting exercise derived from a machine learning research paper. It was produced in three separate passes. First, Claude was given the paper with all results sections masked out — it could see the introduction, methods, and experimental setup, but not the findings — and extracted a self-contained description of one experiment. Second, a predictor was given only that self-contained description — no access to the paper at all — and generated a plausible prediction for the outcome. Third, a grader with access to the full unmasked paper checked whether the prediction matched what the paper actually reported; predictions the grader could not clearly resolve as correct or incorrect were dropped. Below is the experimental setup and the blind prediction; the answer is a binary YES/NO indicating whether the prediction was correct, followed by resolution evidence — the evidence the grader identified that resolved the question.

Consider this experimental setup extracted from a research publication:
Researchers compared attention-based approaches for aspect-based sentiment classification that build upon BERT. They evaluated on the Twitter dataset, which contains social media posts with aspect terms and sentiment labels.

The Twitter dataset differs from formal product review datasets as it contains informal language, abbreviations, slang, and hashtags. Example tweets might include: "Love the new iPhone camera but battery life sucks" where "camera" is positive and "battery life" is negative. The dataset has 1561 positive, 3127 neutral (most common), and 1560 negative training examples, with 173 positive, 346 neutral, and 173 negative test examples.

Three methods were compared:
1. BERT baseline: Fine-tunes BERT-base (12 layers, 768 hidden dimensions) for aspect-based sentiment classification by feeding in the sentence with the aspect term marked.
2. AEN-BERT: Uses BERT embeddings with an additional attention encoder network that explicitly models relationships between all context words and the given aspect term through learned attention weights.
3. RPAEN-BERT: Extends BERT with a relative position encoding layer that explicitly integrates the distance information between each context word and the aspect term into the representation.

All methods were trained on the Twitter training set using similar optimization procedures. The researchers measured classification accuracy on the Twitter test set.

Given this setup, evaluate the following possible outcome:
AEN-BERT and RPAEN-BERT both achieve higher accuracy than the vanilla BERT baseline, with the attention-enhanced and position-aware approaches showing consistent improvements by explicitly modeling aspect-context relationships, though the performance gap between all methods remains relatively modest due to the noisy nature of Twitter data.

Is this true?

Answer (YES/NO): NO